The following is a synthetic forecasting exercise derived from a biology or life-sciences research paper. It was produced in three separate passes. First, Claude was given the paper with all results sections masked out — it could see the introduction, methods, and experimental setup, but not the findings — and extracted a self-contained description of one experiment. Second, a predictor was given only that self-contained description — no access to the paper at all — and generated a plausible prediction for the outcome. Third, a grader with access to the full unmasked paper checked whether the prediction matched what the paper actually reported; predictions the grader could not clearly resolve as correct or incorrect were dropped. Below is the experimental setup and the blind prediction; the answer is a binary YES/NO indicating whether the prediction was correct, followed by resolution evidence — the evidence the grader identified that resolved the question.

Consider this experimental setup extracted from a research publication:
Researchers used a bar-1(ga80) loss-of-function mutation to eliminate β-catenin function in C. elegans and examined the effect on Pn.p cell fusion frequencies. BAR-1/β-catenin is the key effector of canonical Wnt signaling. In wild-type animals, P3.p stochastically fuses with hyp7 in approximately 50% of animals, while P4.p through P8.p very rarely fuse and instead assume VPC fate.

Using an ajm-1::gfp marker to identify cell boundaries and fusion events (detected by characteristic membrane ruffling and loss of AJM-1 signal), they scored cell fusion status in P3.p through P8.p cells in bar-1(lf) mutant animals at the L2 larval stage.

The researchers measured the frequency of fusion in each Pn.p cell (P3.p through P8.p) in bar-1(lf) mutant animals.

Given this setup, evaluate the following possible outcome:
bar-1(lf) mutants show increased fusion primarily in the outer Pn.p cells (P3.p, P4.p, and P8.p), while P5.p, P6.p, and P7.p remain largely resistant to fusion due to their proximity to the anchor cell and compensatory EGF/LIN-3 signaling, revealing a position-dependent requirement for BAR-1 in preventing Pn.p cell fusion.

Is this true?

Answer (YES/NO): NO